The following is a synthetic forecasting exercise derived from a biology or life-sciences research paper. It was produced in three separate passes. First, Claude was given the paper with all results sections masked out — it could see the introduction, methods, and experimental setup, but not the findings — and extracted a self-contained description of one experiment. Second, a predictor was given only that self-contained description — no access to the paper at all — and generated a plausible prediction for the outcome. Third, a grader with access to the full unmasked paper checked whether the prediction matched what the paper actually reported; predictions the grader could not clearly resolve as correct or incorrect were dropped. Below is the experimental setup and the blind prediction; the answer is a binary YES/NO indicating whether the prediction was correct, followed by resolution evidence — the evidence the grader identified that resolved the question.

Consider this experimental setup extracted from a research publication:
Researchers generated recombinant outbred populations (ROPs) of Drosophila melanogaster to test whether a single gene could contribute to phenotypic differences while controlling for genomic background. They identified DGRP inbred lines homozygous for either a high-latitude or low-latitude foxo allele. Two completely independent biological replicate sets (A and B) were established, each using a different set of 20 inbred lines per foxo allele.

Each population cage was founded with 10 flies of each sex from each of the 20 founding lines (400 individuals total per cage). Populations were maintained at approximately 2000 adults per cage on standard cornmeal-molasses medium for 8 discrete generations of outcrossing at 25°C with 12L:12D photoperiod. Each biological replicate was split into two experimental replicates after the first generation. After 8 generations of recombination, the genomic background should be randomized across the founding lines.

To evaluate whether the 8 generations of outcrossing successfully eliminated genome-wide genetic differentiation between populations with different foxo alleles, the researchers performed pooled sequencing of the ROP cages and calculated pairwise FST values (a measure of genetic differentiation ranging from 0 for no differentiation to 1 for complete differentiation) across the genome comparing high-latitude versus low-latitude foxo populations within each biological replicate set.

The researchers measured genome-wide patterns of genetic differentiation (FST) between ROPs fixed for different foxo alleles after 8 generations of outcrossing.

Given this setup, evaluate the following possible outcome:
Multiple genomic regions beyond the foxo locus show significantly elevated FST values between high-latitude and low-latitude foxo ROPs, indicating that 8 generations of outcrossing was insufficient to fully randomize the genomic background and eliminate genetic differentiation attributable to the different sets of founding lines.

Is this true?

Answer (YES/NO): YES